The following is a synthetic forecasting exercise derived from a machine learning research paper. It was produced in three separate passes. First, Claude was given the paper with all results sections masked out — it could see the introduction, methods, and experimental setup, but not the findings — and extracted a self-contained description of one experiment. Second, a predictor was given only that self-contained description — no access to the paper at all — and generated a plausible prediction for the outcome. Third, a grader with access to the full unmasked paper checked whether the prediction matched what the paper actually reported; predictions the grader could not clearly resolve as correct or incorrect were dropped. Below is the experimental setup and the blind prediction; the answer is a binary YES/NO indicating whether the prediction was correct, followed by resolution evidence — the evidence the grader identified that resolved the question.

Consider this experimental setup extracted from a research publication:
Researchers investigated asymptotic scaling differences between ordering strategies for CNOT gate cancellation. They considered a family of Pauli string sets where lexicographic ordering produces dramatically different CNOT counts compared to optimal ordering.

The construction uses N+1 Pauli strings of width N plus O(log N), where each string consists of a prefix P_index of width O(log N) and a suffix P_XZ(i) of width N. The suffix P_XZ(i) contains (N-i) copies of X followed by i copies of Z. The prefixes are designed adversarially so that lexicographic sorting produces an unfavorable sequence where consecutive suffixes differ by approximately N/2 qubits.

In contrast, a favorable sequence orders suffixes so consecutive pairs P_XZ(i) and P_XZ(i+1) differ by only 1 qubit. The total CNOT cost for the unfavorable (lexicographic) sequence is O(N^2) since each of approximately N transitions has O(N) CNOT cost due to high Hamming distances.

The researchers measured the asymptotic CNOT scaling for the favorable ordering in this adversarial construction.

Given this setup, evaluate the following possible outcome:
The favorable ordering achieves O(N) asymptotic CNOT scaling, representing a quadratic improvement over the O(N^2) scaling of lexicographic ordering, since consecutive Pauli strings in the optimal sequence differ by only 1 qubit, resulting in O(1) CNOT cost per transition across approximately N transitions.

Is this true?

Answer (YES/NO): NO